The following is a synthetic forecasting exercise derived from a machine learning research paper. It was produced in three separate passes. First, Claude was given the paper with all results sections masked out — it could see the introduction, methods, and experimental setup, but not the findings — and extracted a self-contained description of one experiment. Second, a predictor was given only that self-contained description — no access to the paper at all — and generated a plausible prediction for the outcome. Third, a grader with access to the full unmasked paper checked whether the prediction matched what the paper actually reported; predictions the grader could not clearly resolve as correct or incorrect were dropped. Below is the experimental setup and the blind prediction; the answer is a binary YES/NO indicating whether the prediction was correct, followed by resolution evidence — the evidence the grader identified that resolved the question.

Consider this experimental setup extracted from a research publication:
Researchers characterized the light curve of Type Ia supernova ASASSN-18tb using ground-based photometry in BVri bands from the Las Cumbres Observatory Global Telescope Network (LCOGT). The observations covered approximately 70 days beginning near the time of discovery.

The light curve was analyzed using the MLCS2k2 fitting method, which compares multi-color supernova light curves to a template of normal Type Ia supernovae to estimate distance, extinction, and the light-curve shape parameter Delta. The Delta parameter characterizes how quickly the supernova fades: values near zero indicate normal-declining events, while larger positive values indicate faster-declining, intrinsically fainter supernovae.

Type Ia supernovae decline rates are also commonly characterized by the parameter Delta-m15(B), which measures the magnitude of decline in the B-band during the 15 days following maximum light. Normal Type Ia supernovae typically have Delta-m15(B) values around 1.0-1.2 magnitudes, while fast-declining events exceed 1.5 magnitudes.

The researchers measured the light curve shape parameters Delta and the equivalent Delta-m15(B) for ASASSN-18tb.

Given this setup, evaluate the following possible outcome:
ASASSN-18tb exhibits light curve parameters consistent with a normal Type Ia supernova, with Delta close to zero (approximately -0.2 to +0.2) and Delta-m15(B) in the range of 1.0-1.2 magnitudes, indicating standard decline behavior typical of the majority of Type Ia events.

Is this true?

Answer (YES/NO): NO